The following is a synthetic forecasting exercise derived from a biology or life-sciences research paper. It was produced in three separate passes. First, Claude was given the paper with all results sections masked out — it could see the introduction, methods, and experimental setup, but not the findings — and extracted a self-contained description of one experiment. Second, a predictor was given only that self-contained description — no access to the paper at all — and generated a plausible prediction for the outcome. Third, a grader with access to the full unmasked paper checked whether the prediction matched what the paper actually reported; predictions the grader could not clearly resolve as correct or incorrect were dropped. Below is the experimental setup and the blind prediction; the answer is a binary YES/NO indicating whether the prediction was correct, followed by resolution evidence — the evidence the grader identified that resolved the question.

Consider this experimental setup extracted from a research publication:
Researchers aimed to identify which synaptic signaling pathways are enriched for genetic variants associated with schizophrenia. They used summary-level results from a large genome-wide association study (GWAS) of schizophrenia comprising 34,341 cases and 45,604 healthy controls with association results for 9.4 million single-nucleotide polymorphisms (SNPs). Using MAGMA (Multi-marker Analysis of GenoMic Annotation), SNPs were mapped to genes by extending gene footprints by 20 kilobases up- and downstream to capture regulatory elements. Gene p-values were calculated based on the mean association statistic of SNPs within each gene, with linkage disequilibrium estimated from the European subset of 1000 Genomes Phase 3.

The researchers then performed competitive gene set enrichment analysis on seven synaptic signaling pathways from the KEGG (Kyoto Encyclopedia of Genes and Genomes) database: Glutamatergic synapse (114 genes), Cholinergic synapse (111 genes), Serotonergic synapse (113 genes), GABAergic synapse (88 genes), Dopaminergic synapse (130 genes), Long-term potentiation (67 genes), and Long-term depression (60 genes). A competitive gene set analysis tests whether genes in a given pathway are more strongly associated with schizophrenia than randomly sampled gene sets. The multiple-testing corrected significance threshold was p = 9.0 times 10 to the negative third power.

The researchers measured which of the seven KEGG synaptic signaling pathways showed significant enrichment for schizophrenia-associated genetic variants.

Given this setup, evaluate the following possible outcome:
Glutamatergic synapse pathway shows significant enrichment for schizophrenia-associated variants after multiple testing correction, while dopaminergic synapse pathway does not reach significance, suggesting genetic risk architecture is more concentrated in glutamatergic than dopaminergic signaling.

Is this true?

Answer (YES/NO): NO